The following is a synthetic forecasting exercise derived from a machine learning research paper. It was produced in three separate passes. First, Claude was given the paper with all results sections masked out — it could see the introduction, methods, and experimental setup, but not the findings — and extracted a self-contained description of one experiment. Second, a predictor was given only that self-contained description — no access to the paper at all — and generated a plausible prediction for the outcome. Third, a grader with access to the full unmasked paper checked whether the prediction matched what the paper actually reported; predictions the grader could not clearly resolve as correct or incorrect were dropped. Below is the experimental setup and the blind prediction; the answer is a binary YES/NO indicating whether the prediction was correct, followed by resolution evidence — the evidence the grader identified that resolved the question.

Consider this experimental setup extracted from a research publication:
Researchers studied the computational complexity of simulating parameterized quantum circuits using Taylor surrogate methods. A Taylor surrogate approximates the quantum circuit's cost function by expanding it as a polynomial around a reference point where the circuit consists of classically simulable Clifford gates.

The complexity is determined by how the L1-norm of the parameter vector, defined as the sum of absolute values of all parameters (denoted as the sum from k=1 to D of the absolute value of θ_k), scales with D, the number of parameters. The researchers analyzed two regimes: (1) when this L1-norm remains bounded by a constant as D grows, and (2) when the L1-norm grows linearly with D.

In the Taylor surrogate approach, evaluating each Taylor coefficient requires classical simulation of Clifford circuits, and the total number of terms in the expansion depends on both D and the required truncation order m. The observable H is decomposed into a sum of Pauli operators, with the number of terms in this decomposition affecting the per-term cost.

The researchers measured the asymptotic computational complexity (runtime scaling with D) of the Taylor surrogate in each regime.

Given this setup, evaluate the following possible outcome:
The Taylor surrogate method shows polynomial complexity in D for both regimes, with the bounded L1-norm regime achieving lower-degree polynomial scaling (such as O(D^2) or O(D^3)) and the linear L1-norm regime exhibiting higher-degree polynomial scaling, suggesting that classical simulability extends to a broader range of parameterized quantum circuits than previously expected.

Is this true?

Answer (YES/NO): NO